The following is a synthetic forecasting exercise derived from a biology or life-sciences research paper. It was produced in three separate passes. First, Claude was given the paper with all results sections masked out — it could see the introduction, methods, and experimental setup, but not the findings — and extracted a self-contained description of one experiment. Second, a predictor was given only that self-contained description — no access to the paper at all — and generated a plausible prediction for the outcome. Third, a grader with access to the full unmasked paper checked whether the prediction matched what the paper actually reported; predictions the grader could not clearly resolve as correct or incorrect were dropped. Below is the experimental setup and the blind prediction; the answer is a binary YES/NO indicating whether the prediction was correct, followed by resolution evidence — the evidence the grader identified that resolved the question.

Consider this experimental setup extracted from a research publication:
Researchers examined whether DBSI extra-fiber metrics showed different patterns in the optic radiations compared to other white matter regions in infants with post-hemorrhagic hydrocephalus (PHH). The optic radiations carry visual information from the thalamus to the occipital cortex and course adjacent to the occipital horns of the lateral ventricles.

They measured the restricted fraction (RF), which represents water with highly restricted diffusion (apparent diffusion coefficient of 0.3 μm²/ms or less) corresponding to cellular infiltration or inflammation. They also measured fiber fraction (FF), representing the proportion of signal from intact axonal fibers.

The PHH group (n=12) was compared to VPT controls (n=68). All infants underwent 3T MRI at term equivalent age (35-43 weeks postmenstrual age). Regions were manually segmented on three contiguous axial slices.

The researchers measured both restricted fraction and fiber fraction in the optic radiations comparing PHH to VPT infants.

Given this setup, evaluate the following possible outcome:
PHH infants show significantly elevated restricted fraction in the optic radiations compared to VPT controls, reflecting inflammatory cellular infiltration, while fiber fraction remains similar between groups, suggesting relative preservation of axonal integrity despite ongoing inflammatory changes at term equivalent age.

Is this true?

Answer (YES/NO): NO